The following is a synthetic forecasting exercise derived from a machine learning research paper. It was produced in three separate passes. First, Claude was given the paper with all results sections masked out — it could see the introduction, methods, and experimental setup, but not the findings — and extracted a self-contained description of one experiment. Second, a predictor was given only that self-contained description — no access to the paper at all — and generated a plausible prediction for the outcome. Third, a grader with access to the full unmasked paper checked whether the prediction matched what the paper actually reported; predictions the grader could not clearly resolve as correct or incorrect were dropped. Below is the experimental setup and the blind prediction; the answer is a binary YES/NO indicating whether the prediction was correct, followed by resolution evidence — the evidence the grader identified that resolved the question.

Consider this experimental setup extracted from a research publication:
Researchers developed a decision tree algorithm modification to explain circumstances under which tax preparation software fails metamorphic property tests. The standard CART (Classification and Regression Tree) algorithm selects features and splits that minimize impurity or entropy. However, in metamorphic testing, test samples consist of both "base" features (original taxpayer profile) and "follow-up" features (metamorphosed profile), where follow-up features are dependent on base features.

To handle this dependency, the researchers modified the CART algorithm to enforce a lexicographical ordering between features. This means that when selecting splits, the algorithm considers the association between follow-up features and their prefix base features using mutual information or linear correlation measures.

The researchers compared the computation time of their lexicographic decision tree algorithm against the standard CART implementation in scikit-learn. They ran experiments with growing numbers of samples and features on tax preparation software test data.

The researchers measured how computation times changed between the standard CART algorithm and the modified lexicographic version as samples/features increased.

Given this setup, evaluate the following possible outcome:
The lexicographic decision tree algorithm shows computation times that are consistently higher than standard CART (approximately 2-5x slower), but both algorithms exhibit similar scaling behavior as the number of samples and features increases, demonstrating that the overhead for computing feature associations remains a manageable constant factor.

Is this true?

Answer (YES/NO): NO